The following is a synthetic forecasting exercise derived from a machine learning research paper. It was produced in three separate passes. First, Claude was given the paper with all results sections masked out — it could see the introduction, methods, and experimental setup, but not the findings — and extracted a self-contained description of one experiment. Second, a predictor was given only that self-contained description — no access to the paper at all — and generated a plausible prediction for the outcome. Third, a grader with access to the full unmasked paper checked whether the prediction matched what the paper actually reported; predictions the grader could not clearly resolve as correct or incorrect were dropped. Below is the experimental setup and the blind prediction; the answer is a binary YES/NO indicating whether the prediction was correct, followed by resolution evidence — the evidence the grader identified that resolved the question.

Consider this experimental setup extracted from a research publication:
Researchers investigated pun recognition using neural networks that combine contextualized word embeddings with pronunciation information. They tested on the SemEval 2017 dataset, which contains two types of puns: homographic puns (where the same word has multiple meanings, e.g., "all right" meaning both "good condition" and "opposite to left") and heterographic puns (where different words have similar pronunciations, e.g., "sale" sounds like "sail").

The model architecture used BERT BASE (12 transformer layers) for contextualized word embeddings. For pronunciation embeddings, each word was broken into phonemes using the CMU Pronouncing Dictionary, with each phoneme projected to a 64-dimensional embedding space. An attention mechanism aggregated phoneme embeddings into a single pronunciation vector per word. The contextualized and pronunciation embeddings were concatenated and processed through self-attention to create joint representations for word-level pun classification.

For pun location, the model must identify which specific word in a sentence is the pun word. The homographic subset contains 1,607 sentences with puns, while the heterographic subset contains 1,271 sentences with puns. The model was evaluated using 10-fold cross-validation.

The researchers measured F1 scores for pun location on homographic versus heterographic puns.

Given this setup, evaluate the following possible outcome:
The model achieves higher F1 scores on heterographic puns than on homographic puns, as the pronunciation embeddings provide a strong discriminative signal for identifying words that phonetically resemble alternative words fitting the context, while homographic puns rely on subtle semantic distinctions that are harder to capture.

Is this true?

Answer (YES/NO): YES